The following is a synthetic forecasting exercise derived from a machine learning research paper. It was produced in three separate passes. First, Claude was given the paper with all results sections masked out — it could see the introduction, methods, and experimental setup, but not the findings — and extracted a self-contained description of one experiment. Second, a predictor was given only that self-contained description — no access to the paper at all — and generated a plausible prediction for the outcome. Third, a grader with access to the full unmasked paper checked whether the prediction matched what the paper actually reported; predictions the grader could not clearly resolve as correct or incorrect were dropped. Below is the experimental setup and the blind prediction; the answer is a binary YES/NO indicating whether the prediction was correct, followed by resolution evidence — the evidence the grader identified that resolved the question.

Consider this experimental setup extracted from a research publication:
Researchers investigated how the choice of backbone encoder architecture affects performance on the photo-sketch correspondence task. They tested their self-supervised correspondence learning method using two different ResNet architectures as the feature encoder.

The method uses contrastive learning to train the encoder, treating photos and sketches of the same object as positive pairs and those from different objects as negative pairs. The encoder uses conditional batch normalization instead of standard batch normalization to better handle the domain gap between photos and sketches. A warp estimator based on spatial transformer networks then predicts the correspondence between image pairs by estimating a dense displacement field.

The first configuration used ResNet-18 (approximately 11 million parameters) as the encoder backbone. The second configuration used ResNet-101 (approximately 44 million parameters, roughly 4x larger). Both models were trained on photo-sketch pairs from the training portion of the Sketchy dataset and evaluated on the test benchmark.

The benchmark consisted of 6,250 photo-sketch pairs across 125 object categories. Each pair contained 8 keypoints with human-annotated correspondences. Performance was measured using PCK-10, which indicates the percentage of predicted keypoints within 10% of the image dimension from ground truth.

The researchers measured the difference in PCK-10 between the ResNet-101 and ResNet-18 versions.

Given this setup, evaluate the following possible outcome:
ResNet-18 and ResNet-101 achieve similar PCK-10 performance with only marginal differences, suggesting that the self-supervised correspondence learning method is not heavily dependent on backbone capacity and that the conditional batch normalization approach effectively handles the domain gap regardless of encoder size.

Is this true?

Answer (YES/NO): YES